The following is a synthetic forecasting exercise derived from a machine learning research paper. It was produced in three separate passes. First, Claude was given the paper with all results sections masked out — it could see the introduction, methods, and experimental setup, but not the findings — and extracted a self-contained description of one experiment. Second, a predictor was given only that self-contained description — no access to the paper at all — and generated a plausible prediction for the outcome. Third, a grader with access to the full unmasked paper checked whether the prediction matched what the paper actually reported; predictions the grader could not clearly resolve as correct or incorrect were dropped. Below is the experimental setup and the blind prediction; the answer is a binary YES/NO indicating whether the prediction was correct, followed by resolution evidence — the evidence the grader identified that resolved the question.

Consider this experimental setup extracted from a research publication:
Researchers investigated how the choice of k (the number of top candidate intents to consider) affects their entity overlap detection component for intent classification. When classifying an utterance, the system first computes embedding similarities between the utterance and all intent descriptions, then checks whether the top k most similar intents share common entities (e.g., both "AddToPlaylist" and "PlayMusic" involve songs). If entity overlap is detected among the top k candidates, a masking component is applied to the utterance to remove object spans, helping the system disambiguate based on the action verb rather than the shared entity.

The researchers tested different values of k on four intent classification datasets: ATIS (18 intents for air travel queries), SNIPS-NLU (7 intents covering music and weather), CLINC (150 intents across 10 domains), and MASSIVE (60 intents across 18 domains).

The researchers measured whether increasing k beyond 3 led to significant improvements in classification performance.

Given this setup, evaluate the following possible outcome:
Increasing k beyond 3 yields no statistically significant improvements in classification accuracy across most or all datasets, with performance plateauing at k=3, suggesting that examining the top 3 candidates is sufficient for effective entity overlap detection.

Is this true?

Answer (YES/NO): YES